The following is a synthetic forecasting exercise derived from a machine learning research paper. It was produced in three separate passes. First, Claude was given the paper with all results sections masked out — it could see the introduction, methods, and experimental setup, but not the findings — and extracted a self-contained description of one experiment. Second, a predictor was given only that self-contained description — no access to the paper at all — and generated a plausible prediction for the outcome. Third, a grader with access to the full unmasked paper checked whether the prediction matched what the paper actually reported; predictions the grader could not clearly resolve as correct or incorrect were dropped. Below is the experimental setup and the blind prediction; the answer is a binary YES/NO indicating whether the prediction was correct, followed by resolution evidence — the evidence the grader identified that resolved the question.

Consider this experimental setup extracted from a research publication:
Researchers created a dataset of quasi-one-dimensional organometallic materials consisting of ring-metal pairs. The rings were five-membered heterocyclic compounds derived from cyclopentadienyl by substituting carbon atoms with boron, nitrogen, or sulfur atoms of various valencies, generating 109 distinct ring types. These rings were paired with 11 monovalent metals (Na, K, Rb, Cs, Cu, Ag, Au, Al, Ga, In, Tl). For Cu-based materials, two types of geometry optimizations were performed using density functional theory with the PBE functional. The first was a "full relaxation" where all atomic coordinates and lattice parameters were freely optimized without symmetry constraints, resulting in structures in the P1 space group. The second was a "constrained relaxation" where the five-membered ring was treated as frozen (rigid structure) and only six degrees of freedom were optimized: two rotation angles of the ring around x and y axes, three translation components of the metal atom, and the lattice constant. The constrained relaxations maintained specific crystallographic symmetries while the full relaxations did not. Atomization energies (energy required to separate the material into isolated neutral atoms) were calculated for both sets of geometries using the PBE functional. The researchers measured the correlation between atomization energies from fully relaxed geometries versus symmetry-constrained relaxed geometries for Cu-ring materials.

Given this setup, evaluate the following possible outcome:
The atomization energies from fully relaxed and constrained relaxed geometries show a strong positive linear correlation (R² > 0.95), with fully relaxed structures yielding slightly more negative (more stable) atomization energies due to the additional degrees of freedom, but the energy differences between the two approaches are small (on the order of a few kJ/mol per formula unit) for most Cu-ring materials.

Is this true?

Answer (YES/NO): NO